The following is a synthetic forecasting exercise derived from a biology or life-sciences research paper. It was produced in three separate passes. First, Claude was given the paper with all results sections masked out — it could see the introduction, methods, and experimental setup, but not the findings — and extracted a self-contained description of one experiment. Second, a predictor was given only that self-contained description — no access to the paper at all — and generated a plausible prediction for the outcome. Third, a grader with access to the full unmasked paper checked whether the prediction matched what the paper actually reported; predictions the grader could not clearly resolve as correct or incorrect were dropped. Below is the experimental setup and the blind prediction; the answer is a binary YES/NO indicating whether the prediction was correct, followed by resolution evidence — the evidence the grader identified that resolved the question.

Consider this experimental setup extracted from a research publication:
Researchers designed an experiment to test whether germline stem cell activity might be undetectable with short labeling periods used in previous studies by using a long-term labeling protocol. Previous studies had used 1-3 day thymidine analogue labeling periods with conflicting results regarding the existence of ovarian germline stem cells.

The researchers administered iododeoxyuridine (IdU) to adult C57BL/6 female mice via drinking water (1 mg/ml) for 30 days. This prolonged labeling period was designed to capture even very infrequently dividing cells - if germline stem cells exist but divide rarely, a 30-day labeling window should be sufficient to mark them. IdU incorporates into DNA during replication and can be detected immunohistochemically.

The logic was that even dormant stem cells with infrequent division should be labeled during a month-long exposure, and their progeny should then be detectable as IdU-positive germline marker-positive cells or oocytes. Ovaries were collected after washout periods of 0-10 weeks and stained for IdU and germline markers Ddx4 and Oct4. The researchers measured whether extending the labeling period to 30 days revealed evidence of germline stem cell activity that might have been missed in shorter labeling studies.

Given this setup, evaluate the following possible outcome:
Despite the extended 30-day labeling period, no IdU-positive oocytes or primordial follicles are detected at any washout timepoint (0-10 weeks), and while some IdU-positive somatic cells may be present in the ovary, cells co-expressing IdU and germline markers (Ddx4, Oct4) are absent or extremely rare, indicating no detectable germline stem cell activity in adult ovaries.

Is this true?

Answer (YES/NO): YES